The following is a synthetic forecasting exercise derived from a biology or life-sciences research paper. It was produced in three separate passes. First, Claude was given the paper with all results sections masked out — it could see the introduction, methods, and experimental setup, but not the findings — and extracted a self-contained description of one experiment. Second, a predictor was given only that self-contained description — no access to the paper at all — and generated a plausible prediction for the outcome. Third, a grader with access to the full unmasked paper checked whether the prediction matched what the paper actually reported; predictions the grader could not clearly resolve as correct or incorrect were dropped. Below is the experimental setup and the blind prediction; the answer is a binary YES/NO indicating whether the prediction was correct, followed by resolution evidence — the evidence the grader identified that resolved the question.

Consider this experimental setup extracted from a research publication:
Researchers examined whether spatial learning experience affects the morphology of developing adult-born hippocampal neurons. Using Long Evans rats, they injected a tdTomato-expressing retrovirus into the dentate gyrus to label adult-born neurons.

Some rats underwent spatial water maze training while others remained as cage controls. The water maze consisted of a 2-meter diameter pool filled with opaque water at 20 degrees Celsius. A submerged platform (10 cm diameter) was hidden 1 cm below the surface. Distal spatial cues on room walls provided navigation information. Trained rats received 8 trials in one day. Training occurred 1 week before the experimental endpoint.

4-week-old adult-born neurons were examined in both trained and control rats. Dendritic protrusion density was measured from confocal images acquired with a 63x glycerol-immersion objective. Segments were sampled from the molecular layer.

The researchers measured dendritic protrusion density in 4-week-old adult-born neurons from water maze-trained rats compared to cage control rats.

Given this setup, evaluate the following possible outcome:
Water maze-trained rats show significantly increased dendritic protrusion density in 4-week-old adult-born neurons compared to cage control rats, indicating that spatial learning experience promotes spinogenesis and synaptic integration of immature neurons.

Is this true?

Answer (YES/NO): NO